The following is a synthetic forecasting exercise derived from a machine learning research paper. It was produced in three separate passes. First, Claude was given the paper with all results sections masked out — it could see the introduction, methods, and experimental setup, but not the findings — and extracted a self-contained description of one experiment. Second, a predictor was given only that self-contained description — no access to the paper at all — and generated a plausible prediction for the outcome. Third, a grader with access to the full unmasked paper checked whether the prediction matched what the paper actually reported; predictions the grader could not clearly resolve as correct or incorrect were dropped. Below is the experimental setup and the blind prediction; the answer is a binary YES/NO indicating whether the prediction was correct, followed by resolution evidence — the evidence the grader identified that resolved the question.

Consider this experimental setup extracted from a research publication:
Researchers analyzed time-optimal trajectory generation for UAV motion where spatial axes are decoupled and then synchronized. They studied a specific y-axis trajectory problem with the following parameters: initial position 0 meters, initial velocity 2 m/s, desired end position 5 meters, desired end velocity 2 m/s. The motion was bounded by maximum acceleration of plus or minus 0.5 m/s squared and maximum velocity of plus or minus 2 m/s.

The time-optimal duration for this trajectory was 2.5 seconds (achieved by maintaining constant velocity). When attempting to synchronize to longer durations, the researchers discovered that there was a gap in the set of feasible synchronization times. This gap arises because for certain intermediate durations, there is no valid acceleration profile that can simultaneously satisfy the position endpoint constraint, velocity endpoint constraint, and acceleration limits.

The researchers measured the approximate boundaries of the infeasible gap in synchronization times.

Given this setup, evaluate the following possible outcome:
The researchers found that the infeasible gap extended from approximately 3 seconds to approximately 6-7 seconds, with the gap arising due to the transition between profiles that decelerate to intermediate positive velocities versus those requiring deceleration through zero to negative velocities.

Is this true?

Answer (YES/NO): NO